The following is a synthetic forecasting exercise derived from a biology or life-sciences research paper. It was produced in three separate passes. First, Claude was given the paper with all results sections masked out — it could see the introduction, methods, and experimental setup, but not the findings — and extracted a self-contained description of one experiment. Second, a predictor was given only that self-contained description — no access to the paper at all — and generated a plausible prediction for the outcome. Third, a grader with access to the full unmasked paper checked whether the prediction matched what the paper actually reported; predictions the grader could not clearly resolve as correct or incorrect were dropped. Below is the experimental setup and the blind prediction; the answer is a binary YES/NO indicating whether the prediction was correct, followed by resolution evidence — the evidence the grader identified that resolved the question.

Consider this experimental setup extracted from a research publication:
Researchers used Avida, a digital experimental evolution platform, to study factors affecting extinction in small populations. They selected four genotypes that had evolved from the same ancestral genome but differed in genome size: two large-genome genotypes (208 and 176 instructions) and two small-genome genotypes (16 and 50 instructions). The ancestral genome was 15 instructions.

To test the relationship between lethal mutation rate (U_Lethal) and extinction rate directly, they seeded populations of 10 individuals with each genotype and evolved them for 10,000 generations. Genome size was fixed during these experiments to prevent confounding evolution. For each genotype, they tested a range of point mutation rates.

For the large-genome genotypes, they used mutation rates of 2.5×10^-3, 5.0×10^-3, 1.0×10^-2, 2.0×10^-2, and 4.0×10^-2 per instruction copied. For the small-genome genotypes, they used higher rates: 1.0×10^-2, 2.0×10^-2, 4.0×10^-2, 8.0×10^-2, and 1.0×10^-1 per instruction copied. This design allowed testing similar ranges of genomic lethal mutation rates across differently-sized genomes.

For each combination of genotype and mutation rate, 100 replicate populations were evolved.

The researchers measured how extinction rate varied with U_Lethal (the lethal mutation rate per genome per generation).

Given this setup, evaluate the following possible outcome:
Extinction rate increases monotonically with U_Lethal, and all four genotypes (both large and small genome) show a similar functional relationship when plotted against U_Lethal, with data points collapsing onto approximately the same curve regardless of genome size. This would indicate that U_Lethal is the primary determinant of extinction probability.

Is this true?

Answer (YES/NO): NO